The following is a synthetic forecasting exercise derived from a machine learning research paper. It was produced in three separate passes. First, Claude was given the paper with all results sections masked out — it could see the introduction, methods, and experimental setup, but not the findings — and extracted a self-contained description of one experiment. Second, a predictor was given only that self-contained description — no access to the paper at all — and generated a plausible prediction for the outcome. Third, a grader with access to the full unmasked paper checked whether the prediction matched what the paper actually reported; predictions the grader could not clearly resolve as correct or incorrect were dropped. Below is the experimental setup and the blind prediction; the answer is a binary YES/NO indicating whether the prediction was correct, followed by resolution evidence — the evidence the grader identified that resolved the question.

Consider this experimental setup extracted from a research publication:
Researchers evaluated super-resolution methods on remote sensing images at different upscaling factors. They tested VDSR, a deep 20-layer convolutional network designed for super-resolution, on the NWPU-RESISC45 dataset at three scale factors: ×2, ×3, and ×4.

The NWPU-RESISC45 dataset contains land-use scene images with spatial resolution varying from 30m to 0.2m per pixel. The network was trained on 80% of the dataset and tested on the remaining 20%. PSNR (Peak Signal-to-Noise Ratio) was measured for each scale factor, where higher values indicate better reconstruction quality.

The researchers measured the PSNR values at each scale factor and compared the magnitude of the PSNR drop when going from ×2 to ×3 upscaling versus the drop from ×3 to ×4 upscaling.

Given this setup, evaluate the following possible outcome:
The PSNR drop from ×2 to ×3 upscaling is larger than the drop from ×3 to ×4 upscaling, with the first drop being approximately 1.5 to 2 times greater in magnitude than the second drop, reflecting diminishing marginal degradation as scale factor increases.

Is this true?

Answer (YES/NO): YES